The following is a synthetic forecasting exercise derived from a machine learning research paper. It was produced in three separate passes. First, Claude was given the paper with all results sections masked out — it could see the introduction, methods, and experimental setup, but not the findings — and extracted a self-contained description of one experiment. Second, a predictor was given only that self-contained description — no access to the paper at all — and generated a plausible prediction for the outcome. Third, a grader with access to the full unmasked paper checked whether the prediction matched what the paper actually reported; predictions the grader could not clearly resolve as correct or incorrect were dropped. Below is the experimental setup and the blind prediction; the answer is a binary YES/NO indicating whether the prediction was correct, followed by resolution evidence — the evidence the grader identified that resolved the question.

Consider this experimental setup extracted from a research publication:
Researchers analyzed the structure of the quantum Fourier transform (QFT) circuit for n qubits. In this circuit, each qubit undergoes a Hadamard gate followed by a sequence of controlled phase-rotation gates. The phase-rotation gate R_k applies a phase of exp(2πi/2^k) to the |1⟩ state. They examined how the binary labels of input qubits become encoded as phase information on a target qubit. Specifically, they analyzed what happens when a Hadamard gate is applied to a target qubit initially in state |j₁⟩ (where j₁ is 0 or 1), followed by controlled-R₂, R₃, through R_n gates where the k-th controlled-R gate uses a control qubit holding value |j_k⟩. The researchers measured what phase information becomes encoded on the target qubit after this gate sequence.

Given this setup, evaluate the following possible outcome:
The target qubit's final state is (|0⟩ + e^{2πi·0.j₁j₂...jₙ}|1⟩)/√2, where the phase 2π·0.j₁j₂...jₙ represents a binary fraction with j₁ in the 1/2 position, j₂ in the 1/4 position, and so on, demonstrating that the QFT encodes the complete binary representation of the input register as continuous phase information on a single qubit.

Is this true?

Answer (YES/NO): YES